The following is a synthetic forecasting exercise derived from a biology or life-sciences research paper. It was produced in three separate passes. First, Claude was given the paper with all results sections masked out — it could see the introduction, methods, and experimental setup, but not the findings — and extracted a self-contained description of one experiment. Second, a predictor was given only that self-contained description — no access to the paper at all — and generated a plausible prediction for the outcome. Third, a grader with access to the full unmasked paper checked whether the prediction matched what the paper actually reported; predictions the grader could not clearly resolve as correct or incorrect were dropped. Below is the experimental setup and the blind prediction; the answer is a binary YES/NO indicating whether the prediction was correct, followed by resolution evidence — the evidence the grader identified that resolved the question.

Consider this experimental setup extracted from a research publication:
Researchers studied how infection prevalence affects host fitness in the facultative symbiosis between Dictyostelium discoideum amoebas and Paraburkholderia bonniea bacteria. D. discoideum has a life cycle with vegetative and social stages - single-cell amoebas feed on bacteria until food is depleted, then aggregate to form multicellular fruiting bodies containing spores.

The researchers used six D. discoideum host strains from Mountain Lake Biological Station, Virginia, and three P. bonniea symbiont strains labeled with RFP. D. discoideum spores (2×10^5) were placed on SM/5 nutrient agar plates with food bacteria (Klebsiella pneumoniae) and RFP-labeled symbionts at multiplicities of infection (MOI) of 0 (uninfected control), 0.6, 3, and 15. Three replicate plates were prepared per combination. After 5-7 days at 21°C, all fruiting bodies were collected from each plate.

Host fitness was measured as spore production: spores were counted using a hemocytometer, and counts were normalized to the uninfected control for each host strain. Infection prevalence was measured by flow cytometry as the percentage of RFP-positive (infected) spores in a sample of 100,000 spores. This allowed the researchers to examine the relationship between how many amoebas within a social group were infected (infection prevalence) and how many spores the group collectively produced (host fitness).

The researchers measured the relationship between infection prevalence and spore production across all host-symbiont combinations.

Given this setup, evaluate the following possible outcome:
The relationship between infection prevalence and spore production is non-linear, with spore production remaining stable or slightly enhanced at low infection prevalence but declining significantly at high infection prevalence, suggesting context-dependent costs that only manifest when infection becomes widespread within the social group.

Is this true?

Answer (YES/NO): NO